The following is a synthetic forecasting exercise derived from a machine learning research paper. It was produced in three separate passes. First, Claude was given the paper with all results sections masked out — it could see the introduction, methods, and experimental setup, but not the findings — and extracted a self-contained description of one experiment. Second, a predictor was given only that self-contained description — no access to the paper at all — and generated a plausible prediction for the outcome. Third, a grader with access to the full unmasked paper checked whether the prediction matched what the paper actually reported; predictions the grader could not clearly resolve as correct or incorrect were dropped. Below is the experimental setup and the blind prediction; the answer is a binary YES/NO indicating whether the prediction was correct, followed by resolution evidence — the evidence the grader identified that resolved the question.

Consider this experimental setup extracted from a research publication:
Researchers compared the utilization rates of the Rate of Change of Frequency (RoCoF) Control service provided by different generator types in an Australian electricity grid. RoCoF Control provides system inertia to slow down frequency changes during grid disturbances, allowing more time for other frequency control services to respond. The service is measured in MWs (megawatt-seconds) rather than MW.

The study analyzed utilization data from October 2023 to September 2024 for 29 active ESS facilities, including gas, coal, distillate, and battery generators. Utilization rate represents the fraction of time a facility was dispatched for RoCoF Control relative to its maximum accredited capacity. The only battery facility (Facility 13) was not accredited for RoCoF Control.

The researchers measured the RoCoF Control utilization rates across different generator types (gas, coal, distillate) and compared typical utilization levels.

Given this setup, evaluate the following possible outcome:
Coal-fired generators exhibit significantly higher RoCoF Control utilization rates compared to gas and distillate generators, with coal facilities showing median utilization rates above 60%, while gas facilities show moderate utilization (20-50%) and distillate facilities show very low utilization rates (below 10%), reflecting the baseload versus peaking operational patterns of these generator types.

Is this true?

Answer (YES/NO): NO